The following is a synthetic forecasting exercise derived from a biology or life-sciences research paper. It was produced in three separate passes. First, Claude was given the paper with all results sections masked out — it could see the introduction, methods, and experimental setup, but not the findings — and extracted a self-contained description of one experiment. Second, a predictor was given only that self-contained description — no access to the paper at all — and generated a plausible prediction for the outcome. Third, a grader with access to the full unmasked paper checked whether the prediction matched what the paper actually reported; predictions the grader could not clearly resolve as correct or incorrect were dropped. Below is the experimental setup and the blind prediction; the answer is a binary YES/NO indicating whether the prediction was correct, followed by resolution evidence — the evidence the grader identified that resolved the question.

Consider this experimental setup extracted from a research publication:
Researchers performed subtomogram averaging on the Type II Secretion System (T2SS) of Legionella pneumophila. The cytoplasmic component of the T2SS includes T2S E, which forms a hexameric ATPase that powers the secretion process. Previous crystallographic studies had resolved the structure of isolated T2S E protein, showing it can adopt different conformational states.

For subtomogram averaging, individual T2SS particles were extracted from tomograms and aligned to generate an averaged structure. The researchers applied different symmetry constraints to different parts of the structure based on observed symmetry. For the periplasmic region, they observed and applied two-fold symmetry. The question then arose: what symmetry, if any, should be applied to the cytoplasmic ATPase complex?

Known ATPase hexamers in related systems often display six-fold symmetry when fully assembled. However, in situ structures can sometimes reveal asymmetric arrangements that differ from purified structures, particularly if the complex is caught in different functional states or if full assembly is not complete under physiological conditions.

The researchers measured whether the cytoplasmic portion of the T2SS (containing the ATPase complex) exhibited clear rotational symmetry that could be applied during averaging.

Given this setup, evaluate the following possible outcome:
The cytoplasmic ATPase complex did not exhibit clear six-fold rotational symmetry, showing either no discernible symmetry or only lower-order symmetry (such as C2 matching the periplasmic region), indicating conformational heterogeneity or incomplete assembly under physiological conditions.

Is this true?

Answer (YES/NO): YES